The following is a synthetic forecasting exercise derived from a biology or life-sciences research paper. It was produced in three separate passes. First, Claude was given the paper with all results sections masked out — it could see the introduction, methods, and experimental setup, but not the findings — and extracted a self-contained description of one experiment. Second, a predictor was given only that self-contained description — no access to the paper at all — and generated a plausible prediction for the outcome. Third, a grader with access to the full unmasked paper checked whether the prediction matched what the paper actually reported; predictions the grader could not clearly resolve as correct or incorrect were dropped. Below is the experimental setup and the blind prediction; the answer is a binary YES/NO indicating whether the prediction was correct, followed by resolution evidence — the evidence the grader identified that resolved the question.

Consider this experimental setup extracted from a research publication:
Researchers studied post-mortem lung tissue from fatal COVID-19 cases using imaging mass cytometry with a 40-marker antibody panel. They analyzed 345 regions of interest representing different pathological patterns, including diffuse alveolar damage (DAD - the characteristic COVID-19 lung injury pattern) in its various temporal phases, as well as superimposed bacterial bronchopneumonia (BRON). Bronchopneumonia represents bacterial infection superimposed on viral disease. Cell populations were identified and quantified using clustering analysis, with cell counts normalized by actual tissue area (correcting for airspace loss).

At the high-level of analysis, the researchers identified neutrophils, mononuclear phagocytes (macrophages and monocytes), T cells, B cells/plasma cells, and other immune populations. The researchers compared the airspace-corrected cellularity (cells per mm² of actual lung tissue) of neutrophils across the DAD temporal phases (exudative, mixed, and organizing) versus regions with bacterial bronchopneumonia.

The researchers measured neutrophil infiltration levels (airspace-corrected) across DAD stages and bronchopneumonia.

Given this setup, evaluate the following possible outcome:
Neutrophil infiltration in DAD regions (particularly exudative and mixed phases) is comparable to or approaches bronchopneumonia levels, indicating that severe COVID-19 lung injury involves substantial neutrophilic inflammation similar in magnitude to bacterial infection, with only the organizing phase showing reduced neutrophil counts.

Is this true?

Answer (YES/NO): NO